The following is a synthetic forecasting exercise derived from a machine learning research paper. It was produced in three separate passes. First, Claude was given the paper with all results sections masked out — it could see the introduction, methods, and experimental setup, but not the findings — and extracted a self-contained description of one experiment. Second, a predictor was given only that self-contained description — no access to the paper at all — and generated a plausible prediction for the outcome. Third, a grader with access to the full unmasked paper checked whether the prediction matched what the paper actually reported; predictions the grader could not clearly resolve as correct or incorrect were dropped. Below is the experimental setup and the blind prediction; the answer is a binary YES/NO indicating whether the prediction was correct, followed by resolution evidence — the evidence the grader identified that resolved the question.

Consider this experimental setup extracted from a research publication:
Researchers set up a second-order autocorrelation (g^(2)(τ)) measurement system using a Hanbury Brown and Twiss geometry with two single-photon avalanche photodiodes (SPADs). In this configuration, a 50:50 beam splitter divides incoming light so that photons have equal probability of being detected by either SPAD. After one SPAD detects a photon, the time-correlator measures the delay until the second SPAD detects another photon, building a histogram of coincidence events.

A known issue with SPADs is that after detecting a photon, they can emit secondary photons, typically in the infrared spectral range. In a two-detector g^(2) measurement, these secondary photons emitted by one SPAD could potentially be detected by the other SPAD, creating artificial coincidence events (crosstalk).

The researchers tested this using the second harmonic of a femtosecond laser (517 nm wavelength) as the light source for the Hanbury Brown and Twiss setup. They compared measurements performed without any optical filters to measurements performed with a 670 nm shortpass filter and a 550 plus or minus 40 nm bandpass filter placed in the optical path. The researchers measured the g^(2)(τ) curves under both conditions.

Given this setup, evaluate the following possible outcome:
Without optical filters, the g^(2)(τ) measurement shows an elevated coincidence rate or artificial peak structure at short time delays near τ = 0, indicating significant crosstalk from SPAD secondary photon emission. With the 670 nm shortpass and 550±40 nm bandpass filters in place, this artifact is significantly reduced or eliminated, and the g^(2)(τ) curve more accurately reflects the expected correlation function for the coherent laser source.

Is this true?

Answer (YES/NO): NO